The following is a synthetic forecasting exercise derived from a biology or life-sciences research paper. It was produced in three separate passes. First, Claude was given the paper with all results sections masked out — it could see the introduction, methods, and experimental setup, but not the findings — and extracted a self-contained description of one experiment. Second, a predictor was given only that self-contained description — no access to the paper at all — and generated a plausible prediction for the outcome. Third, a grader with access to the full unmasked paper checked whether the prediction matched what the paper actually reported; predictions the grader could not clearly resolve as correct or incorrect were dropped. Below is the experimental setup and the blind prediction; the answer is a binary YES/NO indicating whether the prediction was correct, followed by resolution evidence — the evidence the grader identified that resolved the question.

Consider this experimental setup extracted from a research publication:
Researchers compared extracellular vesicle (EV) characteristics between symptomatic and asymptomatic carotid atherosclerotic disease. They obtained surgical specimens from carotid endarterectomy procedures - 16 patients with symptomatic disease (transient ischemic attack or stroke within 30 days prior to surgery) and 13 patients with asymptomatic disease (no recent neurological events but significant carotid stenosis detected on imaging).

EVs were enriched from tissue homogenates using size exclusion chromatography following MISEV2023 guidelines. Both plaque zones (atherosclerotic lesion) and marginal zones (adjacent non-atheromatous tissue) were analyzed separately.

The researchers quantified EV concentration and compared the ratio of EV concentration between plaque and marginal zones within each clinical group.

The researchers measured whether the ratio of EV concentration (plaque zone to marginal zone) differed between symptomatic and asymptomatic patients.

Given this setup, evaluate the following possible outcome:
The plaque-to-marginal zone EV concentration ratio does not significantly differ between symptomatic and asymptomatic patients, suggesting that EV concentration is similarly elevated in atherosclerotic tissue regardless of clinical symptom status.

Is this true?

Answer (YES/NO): NO